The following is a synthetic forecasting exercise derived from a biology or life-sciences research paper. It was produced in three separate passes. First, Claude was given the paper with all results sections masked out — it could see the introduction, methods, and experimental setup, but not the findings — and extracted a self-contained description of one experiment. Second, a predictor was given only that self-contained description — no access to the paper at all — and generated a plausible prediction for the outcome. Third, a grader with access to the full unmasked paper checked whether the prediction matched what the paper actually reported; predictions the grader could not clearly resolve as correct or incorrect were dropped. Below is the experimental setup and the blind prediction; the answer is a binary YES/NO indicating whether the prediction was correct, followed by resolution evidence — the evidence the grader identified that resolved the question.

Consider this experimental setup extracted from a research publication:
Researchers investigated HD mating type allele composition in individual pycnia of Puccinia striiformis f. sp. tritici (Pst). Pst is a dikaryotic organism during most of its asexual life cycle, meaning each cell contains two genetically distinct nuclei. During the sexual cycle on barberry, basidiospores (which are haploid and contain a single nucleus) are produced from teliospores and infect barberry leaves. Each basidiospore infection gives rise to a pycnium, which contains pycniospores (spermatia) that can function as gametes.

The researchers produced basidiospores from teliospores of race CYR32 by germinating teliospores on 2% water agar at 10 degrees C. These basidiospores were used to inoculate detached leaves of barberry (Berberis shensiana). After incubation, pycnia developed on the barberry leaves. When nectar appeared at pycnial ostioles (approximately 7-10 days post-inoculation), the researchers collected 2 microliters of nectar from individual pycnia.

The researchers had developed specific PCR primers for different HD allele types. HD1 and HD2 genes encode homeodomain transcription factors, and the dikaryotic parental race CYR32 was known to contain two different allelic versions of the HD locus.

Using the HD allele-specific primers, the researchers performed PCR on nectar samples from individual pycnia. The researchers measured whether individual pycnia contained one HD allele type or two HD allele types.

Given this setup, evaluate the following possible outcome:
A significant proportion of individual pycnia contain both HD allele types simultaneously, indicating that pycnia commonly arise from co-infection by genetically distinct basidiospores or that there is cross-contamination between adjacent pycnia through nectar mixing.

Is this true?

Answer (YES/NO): NO